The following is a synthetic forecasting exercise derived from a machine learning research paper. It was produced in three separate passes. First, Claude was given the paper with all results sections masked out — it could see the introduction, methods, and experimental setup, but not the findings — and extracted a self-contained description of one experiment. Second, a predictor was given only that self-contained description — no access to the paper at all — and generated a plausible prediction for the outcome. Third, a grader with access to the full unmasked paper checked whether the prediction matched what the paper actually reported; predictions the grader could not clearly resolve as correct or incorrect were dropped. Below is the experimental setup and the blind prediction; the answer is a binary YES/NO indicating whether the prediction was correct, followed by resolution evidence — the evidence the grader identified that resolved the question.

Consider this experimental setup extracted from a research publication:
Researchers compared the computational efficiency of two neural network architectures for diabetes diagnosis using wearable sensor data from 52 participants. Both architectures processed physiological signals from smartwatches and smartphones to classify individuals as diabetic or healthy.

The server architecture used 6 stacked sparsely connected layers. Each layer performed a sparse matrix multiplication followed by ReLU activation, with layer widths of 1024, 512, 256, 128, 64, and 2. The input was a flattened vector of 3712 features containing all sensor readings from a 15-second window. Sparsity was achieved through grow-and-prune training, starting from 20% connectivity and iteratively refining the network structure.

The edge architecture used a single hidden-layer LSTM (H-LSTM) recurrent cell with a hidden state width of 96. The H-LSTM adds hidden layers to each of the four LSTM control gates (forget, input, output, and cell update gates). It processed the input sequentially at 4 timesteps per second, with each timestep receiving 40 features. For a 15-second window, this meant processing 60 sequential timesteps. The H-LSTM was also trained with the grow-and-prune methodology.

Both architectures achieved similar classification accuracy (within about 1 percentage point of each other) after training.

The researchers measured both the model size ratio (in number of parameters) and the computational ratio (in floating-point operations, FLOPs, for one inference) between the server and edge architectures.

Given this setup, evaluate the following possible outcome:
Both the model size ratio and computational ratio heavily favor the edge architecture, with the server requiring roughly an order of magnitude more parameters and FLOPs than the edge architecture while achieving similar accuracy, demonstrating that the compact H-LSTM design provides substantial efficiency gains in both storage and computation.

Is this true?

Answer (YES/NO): NO